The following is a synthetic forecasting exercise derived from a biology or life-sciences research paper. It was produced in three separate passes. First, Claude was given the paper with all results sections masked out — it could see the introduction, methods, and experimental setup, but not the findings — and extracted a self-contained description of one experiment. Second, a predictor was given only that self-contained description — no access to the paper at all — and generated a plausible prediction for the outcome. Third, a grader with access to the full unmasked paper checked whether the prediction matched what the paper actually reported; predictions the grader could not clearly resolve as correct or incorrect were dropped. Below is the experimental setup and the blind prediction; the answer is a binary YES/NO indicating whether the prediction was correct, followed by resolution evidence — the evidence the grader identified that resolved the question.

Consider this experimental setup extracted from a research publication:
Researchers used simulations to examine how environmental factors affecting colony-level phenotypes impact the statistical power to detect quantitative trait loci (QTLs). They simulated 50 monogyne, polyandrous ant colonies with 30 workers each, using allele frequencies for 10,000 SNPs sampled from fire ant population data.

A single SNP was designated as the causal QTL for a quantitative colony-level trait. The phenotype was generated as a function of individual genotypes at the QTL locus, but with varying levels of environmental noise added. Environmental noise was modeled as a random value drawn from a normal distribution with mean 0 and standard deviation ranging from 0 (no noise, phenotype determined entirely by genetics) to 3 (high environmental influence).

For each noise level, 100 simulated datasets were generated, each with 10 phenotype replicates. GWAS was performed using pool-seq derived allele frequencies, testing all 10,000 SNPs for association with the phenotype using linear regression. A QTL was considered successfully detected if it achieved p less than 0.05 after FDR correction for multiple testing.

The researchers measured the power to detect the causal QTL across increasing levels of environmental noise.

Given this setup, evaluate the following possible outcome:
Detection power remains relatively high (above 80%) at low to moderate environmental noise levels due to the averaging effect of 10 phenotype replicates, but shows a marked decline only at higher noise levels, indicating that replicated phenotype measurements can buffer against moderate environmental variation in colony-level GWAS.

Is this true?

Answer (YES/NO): NO